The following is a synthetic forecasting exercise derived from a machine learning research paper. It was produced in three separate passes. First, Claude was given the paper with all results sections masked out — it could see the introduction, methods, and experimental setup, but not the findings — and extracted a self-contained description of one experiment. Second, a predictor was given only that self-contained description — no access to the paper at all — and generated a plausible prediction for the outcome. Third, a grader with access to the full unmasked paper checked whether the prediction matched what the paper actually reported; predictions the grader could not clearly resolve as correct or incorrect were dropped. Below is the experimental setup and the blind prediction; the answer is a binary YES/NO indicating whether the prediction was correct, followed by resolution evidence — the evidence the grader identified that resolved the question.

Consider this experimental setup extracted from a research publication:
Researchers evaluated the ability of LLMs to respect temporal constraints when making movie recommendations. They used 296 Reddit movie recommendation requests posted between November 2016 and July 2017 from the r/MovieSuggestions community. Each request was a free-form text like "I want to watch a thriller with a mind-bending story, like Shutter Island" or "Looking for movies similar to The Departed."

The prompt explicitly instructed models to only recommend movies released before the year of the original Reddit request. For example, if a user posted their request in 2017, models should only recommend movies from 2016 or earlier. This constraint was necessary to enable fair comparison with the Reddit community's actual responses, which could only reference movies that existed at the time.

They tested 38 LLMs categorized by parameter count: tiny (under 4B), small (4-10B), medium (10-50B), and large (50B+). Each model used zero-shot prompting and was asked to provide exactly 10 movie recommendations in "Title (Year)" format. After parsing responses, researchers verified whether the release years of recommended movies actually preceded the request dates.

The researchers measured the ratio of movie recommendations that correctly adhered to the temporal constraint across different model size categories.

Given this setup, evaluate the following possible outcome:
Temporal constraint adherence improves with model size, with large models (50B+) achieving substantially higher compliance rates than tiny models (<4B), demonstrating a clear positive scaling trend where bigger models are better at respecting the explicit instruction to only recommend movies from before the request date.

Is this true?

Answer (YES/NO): NO